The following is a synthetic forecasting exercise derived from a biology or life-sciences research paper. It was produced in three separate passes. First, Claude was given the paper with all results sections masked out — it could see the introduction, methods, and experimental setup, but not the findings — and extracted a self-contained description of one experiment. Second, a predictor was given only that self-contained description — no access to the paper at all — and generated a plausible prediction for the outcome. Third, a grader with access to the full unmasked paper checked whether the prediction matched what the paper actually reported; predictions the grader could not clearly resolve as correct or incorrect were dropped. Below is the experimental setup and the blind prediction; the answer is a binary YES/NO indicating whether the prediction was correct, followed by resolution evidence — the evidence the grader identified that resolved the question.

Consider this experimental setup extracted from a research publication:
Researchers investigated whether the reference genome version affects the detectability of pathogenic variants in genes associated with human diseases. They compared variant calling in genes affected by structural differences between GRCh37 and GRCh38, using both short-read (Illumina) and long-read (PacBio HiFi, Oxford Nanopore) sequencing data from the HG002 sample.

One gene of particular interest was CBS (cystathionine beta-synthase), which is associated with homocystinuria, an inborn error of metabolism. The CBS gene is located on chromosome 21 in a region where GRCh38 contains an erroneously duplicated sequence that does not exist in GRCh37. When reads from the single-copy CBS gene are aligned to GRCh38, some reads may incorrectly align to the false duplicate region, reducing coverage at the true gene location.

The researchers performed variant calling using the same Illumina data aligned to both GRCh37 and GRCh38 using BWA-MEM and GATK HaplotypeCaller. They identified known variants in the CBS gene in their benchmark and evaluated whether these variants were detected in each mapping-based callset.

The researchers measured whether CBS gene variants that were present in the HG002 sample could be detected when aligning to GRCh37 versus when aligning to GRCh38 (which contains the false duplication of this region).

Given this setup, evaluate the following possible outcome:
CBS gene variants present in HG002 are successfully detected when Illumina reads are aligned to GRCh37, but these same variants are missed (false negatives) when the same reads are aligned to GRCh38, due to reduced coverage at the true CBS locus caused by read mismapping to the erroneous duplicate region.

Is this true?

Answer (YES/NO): YES